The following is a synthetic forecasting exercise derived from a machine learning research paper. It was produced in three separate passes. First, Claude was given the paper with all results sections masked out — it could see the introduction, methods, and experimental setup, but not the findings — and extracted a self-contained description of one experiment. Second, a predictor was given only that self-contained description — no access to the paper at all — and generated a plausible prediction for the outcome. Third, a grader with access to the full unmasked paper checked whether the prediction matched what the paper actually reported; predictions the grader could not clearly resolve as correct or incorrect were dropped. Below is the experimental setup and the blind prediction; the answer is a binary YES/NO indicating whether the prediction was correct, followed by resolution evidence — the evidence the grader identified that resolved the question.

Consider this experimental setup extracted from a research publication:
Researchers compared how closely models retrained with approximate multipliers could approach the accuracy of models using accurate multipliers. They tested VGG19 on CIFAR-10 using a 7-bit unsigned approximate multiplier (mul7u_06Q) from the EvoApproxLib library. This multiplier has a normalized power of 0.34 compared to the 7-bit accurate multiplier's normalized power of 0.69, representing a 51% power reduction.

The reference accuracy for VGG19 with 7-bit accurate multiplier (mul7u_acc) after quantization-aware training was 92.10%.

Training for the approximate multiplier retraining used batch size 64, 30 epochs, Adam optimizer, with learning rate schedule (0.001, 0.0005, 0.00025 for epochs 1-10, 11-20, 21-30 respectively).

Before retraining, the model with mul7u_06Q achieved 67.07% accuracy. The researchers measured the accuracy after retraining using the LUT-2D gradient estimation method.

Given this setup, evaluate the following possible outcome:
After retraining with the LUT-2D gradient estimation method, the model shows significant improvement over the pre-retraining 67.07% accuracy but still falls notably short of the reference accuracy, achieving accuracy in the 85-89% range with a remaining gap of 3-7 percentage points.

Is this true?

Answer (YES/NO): NO